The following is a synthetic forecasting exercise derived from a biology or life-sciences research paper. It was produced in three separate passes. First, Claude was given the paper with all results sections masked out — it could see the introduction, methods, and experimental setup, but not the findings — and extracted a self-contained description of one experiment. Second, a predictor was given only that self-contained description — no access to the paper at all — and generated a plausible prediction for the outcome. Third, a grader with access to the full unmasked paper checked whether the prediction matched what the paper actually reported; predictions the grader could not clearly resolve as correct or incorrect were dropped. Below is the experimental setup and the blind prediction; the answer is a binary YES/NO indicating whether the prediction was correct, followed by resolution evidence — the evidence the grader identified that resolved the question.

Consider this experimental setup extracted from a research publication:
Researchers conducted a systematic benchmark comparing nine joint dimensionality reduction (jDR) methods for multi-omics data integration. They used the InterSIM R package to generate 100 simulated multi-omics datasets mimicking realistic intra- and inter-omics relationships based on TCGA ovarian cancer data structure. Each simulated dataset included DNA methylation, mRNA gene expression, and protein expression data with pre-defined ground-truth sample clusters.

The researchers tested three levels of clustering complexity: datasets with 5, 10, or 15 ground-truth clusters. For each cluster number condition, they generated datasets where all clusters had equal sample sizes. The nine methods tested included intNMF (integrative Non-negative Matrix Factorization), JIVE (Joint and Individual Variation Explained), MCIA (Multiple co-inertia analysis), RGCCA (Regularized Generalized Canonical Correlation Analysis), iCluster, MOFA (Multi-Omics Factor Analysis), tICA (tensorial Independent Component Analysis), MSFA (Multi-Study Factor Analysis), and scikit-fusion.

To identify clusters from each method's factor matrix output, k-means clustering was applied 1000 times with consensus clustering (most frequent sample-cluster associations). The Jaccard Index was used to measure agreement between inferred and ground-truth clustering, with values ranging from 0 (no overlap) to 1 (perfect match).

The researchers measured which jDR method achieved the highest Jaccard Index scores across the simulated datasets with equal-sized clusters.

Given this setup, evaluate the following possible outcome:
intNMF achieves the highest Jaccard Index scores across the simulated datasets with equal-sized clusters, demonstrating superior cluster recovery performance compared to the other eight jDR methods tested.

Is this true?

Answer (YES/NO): YES